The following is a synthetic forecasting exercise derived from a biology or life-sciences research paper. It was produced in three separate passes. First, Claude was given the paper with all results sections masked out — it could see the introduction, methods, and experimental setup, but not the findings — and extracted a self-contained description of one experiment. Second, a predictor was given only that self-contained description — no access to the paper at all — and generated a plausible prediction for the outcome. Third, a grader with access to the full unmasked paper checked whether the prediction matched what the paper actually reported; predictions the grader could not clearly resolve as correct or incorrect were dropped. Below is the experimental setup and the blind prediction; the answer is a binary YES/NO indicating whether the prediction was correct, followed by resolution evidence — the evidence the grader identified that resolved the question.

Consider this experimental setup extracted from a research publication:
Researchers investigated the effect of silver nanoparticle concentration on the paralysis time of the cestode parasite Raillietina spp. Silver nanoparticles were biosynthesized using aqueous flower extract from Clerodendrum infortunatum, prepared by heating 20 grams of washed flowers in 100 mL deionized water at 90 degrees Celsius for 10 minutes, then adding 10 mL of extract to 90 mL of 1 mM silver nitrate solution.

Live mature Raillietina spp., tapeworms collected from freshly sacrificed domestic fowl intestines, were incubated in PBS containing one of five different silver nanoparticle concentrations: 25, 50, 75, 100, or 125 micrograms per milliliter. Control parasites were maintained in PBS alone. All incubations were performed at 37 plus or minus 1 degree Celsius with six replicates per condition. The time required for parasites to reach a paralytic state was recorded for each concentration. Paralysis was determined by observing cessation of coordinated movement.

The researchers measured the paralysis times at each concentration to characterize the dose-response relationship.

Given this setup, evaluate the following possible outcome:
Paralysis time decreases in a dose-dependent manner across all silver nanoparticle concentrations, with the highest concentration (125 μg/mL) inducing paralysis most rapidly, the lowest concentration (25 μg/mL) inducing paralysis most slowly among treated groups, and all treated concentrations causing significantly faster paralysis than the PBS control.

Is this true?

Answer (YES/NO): YES